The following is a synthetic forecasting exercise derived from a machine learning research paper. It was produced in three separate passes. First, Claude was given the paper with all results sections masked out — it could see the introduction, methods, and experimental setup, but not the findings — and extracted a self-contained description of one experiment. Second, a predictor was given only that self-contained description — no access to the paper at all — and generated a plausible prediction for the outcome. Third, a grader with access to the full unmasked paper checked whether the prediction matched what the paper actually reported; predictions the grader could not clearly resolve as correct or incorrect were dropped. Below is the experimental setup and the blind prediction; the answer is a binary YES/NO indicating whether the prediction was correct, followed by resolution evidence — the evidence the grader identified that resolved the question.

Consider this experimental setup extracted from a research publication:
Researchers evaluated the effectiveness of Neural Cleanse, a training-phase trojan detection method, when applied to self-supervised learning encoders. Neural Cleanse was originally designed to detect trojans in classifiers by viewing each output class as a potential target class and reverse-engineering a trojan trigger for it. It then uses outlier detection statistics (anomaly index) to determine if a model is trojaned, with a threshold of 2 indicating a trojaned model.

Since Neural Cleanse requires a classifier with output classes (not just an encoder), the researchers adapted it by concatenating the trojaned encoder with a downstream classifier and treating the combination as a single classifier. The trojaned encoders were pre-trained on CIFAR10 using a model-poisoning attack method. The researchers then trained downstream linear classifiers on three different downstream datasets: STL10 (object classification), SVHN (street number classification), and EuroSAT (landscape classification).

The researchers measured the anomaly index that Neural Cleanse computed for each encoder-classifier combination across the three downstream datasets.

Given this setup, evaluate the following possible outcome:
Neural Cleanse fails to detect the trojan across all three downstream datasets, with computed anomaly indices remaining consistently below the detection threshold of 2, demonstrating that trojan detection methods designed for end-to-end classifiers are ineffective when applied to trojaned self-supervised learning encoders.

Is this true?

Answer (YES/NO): YES